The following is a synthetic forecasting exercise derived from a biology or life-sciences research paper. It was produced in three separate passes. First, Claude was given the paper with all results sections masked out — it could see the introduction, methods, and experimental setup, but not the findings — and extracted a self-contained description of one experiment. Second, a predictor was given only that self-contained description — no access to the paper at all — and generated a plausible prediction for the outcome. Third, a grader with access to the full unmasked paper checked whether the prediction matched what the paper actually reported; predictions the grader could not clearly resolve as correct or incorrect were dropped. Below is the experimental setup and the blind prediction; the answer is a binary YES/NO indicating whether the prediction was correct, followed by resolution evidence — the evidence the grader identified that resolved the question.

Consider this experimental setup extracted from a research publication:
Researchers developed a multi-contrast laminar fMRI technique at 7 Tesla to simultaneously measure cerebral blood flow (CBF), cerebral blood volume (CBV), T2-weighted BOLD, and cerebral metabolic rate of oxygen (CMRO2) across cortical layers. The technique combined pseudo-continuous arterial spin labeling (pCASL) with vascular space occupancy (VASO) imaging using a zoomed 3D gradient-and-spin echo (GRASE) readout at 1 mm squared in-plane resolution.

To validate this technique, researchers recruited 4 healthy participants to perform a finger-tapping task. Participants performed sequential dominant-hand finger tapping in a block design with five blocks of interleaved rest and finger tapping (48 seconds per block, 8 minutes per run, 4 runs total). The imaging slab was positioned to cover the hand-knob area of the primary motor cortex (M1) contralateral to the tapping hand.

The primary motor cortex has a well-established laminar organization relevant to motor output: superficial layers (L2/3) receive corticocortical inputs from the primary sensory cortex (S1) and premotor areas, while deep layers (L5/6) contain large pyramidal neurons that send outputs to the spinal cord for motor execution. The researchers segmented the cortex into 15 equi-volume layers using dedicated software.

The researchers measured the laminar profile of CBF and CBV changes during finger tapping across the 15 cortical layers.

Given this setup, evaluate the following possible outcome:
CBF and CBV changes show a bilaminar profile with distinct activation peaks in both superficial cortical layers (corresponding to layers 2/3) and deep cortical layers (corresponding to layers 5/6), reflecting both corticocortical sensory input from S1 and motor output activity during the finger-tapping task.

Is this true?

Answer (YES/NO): YES